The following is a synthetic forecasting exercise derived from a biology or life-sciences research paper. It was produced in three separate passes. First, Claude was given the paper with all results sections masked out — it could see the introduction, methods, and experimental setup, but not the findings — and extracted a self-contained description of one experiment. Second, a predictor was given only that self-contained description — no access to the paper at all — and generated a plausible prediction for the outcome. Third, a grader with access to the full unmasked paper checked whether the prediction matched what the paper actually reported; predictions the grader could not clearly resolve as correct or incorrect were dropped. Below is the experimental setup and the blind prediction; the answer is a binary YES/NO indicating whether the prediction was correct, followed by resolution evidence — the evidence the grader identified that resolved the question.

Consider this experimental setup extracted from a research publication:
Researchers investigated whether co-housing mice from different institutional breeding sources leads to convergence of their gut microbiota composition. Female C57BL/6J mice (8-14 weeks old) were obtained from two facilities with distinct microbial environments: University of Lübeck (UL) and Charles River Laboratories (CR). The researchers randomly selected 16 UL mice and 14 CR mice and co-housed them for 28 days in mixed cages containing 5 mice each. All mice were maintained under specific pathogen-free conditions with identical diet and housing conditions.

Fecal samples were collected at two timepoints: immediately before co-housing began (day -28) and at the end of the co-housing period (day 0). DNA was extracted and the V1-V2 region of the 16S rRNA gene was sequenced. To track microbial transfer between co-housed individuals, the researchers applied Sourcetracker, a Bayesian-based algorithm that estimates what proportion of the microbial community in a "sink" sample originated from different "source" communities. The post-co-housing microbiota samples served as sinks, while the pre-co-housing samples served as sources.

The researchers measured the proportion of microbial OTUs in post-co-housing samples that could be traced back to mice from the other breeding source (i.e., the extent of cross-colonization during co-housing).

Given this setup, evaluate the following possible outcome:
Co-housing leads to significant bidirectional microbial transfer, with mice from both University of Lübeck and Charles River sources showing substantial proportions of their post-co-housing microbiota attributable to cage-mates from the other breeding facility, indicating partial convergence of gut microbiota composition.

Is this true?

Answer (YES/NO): NO